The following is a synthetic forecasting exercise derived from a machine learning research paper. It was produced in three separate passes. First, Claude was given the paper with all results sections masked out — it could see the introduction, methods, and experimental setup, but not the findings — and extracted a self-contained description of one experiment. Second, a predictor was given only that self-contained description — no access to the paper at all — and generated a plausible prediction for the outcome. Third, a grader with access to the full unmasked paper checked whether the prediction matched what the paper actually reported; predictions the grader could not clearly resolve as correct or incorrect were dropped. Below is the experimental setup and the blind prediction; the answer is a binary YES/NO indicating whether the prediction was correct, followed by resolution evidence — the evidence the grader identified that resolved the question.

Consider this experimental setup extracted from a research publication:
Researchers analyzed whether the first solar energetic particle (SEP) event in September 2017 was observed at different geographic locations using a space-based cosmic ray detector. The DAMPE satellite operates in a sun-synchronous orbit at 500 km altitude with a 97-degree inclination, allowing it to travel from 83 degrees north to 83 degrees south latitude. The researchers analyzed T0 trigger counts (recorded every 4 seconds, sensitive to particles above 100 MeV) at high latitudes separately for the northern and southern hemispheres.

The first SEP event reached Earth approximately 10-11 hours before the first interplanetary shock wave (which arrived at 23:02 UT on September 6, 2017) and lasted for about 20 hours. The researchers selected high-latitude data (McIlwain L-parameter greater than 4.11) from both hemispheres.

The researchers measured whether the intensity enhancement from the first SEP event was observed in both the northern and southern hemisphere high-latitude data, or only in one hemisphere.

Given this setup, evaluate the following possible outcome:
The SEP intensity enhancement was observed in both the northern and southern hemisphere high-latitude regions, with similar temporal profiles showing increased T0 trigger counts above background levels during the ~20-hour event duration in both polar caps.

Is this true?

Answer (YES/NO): NO